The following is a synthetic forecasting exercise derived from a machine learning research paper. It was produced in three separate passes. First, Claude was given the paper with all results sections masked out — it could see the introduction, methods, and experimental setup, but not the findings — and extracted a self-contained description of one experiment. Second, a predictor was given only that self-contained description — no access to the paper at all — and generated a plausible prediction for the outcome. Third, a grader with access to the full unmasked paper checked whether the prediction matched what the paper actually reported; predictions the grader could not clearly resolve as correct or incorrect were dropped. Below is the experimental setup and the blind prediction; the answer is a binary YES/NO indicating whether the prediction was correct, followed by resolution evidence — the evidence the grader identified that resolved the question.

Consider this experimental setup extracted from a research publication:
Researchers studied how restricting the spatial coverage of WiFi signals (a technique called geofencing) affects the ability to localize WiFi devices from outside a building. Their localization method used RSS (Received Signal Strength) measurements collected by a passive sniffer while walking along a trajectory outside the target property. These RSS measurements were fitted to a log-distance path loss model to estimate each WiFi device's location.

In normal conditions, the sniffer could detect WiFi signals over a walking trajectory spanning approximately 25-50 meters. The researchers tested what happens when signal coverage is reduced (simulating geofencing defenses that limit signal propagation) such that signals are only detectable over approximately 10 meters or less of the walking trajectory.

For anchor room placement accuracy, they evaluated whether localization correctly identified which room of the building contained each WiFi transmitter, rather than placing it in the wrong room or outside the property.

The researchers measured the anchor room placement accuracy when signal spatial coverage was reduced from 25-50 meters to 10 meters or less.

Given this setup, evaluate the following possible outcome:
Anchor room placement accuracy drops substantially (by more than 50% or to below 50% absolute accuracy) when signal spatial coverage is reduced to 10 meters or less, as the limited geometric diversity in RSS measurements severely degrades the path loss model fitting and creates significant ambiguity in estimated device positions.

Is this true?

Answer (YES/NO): YES